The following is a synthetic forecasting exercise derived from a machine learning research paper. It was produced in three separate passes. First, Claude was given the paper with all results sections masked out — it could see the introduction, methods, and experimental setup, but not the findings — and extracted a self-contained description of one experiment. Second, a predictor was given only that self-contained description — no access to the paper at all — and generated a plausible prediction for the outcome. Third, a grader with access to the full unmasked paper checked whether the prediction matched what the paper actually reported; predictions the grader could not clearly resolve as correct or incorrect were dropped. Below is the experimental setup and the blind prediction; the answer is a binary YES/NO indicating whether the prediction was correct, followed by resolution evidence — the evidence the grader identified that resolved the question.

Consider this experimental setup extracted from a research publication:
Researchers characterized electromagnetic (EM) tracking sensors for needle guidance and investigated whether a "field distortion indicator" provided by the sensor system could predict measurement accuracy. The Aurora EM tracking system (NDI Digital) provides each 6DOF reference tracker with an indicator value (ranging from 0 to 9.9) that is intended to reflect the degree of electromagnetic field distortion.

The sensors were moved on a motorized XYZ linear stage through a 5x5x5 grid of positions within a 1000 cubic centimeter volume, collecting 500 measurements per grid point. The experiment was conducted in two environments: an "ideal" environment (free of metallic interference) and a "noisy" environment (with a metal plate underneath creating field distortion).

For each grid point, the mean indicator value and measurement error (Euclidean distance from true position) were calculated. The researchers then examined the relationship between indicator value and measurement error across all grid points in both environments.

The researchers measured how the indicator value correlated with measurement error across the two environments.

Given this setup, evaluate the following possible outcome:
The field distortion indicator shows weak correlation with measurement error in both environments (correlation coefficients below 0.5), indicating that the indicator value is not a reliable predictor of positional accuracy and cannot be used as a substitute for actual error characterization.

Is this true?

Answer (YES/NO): NO